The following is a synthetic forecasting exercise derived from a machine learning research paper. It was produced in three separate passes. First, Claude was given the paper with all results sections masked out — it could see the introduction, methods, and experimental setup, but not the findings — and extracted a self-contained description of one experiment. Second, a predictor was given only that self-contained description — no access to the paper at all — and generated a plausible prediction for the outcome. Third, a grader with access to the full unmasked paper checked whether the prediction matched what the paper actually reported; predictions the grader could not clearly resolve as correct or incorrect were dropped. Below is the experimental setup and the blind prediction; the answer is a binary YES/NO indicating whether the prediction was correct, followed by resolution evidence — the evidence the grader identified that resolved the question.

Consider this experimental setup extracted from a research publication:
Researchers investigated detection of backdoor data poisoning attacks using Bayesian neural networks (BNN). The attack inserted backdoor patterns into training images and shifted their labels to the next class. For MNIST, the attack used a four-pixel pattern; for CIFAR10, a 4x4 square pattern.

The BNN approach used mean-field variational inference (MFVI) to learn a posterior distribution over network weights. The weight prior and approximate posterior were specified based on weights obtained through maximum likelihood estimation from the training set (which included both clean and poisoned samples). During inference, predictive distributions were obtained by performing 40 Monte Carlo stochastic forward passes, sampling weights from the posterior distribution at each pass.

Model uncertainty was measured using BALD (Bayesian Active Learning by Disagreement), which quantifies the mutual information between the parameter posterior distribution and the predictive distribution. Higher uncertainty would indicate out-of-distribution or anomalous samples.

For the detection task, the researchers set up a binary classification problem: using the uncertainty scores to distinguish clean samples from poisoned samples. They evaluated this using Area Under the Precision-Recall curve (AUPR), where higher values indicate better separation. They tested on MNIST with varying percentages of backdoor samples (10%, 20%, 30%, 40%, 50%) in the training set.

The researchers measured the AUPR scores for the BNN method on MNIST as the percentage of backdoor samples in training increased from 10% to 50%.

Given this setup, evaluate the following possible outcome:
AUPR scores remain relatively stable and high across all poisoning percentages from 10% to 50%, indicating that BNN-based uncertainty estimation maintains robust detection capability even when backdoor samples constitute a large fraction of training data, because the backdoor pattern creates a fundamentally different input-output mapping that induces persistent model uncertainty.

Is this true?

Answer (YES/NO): NO